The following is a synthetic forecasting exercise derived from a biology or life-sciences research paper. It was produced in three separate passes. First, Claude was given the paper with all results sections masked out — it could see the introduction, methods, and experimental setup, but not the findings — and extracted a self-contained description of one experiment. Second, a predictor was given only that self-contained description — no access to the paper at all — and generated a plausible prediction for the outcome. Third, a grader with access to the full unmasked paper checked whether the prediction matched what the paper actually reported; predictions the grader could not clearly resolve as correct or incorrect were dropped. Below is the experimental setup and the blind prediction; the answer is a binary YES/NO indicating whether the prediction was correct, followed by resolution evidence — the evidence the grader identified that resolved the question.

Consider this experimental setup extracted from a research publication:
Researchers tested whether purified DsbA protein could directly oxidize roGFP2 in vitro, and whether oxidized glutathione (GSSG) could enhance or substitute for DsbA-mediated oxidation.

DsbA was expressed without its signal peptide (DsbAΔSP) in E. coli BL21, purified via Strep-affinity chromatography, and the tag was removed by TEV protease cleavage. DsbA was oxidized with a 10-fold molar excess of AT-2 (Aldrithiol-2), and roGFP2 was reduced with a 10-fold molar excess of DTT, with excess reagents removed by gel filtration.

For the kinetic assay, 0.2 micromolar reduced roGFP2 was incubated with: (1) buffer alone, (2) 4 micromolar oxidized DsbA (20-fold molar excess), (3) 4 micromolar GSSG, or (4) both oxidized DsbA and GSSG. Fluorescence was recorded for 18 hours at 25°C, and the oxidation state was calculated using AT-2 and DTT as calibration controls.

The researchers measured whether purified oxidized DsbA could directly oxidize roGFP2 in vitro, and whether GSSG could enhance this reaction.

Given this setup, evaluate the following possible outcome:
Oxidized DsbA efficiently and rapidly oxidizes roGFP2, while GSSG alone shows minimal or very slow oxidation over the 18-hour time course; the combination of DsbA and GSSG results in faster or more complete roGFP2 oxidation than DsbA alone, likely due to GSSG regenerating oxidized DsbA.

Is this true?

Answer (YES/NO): NO